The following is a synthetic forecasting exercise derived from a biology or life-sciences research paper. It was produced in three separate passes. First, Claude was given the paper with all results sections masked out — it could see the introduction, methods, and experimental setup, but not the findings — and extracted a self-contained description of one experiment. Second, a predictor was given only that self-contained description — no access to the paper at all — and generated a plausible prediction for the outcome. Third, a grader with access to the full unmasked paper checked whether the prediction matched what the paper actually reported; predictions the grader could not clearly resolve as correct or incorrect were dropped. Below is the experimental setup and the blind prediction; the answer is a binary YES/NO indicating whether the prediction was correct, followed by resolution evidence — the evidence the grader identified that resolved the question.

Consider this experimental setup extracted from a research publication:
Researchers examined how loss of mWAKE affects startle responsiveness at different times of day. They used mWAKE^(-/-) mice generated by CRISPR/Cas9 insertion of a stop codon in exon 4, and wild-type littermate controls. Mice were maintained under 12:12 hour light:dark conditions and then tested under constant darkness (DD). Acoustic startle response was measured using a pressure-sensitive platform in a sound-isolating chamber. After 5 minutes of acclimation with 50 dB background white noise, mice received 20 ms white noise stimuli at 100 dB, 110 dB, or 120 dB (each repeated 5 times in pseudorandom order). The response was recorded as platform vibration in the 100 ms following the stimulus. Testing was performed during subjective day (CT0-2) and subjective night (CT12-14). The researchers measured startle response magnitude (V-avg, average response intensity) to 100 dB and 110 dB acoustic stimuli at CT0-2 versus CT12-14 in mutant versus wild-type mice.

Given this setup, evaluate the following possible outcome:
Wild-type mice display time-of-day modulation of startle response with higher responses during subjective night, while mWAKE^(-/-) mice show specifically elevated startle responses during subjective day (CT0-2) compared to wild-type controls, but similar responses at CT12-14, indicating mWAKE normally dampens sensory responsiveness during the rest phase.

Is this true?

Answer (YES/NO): NO